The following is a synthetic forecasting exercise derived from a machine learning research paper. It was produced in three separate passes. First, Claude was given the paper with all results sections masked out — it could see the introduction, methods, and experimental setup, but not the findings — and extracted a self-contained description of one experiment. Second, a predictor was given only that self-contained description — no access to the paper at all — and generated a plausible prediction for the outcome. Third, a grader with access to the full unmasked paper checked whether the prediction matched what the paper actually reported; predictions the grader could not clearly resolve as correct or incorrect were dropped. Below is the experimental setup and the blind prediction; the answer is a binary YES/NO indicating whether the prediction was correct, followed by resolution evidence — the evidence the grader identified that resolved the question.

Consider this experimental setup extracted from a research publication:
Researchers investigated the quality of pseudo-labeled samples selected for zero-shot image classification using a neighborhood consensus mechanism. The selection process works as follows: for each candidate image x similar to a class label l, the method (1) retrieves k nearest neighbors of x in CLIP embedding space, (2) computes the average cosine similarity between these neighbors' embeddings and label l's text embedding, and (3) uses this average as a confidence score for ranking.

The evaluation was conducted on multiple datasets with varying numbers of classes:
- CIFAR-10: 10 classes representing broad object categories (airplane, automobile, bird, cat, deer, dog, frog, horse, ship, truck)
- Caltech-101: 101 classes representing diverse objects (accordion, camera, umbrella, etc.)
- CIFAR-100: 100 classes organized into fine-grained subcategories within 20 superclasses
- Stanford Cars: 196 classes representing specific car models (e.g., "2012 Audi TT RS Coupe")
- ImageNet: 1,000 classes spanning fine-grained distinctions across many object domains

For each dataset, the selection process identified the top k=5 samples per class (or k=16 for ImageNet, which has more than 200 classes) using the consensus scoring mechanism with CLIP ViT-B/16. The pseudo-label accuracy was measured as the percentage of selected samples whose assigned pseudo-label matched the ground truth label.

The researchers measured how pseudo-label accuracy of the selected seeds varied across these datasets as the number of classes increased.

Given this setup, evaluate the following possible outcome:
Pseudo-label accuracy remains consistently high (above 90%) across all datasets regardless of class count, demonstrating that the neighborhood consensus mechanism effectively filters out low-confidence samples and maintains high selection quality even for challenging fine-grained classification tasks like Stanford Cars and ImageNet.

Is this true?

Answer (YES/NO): NO